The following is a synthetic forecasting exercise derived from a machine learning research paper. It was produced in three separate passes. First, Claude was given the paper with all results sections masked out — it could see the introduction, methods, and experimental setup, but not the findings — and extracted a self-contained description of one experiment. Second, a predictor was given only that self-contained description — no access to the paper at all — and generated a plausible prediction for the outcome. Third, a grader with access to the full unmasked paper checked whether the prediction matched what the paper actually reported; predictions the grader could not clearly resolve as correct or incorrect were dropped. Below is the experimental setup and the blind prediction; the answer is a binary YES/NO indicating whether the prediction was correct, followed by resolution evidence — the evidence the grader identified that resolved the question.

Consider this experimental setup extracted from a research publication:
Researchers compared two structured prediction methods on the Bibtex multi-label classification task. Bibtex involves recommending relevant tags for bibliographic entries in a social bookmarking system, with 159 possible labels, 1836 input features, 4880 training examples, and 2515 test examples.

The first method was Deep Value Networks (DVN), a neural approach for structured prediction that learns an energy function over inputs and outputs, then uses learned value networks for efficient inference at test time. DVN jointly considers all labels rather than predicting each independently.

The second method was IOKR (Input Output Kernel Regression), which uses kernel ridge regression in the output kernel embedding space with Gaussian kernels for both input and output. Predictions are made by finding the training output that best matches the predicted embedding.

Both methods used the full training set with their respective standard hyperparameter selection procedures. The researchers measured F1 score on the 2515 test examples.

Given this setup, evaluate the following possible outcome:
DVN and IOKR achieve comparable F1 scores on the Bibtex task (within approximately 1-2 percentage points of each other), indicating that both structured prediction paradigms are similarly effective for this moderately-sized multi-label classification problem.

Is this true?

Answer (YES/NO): YES